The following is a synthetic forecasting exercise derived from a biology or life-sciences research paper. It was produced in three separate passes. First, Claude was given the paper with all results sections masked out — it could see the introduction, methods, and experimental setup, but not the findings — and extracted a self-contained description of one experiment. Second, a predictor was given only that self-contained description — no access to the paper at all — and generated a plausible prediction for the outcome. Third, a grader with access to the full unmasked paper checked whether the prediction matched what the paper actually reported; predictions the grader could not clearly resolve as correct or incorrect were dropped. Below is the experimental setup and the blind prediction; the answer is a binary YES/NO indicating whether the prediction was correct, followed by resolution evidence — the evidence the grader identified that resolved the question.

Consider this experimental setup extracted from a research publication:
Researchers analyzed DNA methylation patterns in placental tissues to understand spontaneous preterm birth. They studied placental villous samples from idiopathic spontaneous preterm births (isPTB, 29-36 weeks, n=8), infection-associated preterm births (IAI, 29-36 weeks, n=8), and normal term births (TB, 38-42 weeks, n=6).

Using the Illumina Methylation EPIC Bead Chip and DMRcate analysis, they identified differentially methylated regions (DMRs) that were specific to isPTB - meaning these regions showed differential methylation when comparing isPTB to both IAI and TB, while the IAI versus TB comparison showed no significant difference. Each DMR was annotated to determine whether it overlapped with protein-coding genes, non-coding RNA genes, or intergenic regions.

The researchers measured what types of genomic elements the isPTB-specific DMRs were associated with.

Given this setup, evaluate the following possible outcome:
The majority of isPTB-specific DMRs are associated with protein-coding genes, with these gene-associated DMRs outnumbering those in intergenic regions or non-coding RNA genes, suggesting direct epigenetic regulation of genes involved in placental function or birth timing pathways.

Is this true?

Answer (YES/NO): YES